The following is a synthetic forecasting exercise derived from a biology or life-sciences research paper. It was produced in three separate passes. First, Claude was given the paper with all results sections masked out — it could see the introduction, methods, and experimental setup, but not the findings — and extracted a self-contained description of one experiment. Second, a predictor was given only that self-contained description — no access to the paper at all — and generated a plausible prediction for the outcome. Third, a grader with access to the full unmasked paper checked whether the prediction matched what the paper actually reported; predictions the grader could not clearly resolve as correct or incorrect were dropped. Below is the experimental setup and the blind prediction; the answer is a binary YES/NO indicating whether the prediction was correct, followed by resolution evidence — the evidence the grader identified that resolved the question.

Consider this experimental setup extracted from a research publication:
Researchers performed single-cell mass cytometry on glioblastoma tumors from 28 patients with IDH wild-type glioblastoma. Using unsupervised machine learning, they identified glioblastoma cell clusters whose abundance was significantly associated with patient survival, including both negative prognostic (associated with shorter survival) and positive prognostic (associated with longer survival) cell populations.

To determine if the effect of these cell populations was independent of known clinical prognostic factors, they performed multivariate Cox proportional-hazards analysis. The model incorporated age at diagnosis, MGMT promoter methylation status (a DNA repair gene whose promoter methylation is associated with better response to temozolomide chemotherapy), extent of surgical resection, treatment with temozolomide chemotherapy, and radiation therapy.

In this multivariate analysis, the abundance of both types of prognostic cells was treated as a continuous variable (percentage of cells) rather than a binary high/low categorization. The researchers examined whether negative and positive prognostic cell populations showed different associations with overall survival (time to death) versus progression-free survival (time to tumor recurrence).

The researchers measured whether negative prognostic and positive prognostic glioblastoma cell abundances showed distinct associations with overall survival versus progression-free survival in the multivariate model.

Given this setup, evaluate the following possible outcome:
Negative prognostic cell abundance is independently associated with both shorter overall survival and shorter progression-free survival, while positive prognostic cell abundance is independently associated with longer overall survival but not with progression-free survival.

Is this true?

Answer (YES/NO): NO